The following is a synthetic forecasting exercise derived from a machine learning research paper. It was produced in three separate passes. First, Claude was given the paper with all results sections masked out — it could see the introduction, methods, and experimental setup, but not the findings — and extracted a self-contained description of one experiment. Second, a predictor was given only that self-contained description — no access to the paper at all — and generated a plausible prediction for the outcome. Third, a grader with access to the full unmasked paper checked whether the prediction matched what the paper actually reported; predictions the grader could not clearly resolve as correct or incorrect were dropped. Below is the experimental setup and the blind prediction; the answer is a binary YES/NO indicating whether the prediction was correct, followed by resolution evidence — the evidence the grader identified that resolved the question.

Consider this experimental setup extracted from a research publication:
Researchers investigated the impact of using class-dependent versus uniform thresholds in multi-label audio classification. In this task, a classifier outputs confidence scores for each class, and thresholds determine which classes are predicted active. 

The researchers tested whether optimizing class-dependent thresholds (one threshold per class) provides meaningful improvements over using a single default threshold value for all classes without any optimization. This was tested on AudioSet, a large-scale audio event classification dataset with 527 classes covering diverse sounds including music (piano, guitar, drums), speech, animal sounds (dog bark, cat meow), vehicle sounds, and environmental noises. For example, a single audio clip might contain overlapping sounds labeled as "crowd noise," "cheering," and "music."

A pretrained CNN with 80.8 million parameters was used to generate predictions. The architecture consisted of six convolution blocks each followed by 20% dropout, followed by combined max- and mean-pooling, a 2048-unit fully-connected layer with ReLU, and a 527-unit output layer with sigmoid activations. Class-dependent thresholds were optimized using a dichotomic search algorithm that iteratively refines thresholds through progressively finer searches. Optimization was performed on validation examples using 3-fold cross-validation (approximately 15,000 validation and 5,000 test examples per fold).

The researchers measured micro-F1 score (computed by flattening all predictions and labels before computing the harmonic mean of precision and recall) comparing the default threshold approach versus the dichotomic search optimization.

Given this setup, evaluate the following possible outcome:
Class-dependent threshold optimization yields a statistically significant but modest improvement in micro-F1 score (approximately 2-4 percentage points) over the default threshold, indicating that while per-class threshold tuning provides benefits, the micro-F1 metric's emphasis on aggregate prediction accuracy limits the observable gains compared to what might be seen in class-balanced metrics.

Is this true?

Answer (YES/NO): YES